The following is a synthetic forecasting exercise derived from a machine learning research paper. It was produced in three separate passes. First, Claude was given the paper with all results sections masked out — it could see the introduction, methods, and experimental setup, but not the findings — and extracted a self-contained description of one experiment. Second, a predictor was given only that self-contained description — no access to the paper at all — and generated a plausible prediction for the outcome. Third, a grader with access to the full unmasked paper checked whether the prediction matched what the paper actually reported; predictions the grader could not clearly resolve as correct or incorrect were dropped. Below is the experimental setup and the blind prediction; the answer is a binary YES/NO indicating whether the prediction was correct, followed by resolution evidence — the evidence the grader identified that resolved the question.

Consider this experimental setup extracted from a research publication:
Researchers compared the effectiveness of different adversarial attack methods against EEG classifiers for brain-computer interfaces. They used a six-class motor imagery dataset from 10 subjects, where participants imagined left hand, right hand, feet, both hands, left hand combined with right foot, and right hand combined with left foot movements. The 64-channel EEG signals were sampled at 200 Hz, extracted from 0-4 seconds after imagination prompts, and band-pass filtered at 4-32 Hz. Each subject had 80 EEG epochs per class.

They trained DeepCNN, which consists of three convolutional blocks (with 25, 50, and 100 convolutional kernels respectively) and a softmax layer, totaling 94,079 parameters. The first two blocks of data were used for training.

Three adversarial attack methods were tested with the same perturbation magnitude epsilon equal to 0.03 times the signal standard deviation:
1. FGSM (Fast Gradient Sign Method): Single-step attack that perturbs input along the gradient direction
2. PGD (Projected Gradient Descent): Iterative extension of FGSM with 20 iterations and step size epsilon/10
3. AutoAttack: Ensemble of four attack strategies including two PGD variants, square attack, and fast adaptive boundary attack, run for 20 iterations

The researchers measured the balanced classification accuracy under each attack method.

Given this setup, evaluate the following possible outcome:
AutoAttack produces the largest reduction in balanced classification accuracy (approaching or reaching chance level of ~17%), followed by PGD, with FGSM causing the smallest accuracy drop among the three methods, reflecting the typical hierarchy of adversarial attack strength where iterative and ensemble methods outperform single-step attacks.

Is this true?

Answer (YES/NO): NO